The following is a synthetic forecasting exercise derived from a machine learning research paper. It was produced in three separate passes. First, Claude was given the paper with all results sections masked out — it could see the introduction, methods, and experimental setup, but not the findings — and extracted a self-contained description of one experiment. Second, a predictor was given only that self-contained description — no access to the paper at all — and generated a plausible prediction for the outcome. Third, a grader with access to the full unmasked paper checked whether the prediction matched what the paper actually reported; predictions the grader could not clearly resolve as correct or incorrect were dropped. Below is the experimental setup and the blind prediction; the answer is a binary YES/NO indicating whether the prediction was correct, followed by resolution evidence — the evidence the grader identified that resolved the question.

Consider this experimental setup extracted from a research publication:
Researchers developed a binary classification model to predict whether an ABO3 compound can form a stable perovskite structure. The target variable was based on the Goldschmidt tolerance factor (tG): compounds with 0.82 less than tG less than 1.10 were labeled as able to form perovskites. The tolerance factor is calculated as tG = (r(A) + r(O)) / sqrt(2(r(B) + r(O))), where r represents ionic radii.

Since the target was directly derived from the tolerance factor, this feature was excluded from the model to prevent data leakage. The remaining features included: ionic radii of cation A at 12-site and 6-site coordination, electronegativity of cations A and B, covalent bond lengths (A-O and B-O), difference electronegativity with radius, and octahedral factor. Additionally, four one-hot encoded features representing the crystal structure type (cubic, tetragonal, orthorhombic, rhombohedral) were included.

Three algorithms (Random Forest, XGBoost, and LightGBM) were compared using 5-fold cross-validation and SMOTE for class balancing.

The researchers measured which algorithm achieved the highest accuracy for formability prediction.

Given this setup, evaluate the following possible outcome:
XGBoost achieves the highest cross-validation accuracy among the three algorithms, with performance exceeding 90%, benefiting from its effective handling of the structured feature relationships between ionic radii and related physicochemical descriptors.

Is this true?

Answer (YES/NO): NO